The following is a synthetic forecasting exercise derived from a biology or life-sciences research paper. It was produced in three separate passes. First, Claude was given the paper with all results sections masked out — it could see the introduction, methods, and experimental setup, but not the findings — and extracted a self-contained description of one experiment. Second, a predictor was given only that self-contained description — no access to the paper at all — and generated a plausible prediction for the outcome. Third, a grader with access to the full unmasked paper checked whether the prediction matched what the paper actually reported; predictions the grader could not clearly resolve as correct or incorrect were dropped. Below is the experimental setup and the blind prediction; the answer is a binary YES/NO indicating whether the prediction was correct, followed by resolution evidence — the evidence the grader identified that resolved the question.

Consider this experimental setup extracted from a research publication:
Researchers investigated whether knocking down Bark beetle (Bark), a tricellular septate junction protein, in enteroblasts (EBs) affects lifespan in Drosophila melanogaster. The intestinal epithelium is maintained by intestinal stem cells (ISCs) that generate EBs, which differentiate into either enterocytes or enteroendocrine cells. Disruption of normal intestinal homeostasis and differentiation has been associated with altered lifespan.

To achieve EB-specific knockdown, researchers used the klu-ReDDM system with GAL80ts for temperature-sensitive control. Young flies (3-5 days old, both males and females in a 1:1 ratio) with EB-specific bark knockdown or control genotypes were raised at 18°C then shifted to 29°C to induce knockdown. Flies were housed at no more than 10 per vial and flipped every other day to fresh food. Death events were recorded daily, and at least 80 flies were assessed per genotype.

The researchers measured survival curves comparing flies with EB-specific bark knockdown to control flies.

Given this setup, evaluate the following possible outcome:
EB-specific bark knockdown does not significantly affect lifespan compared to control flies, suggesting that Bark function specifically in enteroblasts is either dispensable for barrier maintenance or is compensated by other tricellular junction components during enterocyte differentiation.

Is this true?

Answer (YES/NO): NO